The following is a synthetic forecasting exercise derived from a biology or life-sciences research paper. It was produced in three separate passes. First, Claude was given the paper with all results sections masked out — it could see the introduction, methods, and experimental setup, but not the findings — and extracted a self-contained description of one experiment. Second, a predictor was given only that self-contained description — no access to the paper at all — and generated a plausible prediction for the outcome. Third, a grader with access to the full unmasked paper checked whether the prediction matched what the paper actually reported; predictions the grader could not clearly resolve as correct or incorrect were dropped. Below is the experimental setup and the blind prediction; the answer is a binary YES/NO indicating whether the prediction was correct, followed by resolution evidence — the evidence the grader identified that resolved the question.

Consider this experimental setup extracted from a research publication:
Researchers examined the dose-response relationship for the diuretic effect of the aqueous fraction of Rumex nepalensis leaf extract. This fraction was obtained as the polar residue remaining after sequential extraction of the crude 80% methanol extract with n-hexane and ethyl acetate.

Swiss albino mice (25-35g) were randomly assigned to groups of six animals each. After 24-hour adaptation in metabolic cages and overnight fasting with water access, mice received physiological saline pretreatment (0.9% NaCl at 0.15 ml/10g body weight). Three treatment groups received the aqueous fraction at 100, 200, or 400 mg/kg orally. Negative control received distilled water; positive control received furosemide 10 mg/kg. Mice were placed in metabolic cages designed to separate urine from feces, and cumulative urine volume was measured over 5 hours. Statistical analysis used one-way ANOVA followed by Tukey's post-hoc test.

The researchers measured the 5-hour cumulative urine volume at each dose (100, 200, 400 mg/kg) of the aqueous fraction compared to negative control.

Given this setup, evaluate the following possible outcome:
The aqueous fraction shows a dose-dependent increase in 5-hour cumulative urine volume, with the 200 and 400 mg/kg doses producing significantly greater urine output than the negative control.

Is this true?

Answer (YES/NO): YES